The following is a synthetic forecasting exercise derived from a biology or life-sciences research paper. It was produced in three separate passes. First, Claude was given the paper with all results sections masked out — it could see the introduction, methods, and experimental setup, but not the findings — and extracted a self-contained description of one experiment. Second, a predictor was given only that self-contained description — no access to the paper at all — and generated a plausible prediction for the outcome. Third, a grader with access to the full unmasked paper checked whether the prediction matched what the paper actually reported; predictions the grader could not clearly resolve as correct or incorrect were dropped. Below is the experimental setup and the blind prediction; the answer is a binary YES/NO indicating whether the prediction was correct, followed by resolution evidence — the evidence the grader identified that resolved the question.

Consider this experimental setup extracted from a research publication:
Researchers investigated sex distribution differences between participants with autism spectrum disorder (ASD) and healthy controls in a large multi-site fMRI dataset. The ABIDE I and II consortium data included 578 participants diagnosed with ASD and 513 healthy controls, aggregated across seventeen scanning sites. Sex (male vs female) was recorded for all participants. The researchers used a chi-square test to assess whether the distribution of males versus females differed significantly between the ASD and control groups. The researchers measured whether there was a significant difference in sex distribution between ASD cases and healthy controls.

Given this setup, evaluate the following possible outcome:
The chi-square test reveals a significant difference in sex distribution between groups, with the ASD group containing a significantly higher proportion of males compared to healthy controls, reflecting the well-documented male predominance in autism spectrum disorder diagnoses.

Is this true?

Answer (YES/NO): NO